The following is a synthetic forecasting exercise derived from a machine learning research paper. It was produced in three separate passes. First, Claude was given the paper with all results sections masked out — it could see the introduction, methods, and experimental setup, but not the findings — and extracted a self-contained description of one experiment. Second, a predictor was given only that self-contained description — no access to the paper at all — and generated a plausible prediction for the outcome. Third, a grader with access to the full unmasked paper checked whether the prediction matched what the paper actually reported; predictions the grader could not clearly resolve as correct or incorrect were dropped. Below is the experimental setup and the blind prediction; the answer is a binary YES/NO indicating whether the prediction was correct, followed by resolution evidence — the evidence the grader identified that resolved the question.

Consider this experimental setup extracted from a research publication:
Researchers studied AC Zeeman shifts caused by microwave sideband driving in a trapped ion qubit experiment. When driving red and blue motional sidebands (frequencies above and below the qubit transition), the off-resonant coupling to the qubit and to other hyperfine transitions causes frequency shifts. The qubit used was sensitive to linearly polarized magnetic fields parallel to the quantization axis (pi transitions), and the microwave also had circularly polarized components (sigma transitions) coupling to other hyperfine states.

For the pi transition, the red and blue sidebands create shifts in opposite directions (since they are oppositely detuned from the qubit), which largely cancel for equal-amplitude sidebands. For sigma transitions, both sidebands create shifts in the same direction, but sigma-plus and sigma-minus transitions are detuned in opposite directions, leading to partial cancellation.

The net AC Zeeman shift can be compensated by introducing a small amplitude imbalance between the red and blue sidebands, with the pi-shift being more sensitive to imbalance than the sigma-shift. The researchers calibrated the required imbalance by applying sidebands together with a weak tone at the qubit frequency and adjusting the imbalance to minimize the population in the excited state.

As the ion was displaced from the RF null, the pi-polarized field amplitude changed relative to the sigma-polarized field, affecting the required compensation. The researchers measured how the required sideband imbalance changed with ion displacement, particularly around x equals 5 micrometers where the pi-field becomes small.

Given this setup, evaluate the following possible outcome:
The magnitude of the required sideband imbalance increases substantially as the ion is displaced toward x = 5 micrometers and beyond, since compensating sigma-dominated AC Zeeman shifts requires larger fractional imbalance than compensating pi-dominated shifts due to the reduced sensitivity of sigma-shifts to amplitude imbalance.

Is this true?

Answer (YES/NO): YES